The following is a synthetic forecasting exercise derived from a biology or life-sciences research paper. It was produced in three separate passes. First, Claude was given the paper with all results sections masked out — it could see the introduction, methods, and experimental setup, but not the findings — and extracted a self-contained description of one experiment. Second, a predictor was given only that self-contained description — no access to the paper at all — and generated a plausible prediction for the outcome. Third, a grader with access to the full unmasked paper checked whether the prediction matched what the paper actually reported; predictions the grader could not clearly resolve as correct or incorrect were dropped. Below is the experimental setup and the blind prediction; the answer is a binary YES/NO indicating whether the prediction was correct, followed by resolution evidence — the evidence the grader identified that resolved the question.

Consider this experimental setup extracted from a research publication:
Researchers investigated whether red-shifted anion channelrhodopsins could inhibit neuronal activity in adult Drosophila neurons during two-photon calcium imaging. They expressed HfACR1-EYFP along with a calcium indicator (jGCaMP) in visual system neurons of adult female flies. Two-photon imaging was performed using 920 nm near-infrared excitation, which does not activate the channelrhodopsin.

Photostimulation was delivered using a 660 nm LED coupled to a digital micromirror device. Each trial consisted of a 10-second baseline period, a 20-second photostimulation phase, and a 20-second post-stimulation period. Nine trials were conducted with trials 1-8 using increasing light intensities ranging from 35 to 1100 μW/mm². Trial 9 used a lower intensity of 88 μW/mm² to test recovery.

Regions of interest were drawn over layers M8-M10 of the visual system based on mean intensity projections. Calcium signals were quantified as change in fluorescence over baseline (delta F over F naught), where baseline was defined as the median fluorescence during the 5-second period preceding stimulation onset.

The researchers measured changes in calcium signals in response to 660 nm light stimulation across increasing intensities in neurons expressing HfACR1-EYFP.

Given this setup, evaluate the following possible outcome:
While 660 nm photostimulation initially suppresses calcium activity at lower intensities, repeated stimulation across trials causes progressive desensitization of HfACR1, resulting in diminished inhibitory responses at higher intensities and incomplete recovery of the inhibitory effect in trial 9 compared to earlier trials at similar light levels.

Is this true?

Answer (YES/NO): YES